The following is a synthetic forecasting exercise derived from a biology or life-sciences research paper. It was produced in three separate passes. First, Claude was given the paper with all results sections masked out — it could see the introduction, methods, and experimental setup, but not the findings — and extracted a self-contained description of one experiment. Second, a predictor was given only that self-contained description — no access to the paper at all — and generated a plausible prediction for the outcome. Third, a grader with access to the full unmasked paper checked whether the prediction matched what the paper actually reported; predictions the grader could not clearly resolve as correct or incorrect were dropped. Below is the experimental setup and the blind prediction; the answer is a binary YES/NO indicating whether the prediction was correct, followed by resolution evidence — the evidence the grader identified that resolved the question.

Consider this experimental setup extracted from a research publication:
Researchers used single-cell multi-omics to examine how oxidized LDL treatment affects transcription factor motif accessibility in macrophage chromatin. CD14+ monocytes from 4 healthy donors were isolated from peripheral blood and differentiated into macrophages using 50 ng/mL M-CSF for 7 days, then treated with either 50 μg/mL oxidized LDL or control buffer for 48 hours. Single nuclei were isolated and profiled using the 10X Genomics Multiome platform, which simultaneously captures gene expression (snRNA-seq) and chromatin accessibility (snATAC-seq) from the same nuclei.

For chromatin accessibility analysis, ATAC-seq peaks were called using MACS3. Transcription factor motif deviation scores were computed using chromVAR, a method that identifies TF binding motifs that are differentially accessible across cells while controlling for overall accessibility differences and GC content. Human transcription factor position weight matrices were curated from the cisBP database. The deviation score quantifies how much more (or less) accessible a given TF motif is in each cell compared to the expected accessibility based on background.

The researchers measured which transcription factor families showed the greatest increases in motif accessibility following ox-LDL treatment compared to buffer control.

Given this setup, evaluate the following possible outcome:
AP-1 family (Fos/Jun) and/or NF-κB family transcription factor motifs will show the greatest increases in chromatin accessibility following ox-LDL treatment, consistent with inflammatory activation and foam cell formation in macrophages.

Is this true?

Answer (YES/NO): YES